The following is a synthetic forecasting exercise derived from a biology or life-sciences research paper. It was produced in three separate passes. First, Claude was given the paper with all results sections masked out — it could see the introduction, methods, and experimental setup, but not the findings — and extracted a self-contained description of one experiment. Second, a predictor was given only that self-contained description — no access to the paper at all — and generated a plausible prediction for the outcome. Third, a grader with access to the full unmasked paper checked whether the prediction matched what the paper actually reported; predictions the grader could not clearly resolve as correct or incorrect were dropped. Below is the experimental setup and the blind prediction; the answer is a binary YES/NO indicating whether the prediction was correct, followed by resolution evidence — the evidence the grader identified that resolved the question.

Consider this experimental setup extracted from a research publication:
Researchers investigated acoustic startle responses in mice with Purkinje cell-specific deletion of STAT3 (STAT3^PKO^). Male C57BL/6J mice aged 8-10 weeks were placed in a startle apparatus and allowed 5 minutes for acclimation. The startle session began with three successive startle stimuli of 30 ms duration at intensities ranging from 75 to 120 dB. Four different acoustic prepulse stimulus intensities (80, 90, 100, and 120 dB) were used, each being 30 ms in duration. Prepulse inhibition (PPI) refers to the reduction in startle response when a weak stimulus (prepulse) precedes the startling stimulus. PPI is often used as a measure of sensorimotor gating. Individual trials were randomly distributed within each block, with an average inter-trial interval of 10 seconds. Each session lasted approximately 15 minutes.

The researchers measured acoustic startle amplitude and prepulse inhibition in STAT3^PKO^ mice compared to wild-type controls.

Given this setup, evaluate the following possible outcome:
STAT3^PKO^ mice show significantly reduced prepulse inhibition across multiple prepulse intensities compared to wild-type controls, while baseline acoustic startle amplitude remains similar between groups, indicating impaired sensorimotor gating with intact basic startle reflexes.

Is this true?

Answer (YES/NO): NO